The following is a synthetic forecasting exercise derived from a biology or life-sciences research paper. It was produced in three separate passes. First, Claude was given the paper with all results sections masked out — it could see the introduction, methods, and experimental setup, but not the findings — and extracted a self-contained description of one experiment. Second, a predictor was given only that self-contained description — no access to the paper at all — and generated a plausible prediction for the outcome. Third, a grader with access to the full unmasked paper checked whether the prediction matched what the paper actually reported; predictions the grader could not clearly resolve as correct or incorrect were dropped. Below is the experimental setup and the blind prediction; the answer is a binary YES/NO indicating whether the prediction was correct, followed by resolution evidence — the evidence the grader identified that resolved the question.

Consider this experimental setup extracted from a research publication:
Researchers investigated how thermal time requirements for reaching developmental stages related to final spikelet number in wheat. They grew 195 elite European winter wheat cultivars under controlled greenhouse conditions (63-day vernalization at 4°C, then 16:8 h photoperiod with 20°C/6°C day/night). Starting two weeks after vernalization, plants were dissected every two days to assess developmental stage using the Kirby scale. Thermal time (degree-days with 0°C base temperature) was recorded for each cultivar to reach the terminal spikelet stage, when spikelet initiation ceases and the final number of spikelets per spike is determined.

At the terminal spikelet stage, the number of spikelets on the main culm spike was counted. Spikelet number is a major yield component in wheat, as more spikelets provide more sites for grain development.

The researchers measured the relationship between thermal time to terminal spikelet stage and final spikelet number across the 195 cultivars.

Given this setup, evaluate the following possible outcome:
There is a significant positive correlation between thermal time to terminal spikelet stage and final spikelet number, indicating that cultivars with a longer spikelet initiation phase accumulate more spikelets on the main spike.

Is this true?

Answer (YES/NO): YES